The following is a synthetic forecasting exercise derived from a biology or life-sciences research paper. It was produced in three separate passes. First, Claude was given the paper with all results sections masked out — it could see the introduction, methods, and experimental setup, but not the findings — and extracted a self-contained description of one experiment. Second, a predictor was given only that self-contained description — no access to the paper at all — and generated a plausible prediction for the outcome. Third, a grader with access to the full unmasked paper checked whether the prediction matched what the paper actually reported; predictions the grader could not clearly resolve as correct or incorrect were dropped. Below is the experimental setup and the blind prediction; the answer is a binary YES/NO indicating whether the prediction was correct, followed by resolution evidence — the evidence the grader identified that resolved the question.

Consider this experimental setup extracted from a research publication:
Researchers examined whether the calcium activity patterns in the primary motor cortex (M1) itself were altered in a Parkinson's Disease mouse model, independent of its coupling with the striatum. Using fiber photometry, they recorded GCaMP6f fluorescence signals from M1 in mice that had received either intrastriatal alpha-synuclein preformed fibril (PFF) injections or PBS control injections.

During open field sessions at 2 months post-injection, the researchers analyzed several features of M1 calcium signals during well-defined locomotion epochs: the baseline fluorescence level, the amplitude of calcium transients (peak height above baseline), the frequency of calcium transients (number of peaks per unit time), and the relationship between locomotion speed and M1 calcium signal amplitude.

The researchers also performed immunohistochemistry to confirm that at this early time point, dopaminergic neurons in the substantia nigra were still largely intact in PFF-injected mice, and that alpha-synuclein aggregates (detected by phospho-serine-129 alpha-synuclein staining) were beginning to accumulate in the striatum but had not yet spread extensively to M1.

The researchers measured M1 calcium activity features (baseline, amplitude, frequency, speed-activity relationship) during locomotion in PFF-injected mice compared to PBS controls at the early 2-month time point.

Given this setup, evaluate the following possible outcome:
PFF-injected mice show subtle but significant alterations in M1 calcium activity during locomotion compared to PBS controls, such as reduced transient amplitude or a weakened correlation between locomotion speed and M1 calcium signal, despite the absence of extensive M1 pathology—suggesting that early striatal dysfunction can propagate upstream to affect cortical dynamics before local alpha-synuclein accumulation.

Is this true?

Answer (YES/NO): NO